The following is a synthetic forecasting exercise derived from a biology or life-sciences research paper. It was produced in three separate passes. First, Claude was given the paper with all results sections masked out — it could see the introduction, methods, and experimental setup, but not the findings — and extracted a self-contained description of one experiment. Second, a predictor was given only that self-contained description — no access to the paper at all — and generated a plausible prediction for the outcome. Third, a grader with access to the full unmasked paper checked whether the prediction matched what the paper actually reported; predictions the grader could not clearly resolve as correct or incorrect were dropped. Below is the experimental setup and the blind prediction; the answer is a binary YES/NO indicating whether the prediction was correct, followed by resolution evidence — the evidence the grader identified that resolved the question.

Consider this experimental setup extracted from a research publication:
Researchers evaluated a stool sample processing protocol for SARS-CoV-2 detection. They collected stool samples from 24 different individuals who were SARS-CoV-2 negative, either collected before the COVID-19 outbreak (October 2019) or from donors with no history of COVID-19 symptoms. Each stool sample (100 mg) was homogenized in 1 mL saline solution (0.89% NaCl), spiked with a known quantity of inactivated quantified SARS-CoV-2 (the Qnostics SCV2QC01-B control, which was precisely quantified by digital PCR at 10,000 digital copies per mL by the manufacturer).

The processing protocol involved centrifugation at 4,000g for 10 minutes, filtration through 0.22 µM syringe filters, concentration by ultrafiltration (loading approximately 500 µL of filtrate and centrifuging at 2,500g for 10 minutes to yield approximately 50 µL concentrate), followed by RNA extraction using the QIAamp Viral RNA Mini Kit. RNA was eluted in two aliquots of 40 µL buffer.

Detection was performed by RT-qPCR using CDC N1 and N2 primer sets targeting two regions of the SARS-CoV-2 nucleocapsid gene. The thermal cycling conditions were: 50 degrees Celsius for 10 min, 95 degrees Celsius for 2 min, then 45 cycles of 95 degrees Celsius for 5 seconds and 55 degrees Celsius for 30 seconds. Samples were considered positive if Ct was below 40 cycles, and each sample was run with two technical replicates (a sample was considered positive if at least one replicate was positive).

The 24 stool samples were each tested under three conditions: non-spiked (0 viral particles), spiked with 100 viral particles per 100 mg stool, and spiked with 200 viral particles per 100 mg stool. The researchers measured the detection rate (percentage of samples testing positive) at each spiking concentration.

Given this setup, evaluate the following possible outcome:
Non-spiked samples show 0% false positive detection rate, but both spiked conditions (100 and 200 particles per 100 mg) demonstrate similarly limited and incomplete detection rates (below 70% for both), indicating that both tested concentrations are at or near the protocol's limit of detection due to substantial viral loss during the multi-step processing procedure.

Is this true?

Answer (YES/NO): NO